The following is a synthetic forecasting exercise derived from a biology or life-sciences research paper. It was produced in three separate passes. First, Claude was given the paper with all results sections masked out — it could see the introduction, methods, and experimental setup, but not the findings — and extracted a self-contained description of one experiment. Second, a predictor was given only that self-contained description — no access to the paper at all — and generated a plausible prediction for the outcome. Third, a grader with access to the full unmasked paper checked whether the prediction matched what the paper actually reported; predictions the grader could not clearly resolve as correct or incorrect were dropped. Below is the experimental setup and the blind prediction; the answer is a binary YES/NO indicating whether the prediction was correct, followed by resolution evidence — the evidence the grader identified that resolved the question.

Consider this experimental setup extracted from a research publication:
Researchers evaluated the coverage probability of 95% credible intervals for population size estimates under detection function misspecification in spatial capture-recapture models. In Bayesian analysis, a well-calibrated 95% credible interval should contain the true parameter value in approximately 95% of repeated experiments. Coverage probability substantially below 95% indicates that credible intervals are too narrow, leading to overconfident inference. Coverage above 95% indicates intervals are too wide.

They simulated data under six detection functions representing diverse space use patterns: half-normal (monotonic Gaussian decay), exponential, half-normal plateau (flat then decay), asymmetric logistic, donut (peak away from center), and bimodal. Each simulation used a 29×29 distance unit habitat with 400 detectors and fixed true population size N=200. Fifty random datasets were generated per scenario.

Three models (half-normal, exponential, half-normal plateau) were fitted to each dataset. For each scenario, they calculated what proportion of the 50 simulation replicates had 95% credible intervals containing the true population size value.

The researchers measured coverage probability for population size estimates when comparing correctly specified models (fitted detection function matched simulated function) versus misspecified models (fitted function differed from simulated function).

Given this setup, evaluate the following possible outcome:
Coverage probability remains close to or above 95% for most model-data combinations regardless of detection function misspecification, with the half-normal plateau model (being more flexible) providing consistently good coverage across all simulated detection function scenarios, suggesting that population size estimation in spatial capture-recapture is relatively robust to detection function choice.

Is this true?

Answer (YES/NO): YES